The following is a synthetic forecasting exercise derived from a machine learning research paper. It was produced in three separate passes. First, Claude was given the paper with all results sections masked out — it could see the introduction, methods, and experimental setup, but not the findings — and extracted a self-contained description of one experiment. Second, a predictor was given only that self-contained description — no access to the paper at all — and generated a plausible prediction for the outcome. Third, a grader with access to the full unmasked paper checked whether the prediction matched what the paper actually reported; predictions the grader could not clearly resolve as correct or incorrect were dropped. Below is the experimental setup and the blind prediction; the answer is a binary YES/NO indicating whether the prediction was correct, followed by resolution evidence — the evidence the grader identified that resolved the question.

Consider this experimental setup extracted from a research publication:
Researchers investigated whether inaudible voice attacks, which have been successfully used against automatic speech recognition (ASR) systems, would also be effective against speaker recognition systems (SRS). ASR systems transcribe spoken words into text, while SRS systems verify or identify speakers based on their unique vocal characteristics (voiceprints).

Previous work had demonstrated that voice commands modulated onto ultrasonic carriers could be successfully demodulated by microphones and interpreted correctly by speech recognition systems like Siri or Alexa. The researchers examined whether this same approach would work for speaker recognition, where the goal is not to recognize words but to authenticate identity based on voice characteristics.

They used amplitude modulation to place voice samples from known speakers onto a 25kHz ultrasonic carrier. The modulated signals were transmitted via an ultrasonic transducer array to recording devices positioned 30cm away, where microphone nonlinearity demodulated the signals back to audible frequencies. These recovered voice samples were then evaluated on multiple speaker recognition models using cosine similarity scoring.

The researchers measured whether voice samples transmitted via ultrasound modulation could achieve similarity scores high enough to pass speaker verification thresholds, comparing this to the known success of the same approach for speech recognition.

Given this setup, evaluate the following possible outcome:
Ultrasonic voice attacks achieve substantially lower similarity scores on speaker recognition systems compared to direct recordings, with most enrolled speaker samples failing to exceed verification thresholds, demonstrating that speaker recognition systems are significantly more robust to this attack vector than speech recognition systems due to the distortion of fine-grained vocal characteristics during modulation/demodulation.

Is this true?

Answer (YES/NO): YES